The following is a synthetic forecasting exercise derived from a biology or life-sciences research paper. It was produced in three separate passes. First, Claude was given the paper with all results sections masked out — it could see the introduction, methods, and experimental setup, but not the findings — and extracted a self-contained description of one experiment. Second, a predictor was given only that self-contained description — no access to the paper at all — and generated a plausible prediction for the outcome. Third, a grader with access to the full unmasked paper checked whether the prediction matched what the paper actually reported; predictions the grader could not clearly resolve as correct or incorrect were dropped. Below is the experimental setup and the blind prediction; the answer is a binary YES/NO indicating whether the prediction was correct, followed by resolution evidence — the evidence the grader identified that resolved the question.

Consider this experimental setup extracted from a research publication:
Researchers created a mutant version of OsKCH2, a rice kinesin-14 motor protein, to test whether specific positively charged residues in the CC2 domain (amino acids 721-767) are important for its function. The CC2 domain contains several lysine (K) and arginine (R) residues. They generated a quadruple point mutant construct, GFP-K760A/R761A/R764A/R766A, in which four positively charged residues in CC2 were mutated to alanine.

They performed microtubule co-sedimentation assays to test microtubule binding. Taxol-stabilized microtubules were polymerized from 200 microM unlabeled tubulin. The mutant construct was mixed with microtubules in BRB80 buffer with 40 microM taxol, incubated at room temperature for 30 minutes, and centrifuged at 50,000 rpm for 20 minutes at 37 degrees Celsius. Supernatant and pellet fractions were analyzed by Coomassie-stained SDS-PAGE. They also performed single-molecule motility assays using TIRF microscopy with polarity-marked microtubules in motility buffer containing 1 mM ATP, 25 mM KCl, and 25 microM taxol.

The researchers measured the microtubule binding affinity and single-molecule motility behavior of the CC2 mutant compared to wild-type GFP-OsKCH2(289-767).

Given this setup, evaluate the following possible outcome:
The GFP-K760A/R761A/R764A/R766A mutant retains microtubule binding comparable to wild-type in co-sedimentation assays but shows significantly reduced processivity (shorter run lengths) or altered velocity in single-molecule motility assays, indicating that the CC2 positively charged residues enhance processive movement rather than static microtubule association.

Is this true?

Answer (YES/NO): NO